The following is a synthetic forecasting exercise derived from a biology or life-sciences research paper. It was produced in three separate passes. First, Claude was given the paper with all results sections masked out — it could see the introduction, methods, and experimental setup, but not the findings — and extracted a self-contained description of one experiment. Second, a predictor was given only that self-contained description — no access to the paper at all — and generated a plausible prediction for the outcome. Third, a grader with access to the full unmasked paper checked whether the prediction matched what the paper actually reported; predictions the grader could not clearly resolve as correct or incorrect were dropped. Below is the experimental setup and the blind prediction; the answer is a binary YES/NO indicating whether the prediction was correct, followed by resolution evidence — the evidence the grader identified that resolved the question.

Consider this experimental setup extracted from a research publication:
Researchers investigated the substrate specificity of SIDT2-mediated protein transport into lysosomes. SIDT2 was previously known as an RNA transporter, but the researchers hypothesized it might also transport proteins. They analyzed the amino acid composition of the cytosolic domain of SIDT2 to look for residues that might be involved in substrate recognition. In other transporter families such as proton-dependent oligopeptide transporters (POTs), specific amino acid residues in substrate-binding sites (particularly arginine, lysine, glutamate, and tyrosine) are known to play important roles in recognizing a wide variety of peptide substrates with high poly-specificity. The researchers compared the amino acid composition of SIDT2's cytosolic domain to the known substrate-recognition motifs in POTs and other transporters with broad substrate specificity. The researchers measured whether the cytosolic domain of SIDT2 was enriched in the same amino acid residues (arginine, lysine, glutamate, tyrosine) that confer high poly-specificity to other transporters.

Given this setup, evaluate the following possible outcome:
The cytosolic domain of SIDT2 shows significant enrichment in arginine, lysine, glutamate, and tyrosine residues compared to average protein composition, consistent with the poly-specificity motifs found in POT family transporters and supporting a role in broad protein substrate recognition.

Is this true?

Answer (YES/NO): YES